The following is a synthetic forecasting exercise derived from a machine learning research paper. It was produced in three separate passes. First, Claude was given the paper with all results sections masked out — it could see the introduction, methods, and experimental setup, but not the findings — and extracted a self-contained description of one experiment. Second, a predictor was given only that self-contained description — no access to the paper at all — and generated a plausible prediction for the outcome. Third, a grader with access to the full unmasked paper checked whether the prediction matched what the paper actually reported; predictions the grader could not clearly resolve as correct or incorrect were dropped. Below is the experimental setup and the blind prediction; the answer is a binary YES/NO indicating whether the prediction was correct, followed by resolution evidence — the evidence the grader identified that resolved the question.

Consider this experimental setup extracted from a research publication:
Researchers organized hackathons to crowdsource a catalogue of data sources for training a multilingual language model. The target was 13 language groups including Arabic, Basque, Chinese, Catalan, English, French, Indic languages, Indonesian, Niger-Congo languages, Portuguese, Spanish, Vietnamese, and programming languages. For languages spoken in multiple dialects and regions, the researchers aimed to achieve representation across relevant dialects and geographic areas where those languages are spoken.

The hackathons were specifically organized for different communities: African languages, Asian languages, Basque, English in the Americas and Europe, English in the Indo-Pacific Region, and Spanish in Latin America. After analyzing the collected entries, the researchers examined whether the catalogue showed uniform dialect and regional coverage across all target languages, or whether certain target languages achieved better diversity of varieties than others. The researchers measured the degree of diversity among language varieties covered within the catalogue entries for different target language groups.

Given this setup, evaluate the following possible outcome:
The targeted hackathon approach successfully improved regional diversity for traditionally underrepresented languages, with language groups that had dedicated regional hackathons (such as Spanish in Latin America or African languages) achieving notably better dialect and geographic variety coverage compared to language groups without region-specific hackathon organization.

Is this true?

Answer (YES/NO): NO